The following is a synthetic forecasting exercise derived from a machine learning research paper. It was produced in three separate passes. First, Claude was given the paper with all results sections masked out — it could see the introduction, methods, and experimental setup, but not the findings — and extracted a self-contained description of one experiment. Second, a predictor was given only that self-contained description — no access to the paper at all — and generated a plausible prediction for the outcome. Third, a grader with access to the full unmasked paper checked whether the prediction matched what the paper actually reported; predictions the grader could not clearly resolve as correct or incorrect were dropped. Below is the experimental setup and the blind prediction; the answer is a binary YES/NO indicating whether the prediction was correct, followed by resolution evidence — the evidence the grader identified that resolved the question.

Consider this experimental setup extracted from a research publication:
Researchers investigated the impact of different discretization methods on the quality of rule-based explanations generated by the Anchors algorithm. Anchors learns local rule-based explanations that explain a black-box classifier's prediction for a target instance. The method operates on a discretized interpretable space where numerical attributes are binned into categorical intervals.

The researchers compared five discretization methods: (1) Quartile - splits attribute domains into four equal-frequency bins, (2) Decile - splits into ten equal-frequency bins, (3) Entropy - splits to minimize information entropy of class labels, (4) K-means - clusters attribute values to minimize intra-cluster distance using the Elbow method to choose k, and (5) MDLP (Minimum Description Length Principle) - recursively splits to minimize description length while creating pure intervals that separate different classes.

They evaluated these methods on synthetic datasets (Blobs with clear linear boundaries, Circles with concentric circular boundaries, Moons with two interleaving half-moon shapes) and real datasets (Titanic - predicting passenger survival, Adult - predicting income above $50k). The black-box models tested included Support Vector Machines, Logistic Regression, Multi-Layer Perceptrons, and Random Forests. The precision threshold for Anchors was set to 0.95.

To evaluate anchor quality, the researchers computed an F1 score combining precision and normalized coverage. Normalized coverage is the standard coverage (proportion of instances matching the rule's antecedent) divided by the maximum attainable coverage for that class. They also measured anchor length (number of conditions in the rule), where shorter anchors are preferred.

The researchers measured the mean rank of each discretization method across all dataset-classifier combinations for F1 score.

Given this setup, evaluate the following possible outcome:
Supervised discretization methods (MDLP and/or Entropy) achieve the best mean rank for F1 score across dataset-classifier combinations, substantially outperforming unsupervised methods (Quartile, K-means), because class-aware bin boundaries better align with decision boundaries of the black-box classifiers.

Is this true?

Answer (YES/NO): NO